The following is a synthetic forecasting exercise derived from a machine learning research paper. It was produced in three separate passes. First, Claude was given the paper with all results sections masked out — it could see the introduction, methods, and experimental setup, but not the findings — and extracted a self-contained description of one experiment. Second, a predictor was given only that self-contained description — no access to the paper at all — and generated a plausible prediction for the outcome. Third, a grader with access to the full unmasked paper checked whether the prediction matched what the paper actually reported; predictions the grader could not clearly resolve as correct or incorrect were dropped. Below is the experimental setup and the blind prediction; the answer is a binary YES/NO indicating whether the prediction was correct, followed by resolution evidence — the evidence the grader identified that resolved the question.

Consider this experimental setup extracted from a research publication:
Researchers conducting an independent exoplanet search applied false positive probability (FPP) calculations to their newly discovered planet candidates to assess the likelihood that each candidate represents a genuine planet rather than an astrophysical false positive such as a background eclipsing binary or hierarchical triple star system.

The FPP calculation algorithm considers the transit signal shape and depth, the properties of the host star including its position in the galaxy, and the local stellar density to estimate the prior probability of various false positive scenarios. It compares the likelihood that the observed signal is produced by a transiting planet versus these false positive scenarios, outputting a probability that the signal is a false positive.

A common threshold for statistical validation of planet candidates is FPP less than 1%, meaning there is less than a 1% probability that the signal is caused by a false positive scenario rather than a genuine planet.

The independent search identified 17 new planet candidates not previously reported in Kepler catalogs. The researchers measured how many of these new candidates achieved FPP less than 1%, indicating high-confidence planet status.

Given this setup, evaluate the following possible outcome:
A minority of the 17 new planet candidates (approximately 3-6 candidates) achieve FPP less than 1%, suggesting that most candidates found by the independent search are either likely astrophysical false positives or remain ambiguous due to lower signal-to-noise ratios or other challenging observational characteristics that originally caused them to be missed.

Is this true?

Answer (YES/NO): NO